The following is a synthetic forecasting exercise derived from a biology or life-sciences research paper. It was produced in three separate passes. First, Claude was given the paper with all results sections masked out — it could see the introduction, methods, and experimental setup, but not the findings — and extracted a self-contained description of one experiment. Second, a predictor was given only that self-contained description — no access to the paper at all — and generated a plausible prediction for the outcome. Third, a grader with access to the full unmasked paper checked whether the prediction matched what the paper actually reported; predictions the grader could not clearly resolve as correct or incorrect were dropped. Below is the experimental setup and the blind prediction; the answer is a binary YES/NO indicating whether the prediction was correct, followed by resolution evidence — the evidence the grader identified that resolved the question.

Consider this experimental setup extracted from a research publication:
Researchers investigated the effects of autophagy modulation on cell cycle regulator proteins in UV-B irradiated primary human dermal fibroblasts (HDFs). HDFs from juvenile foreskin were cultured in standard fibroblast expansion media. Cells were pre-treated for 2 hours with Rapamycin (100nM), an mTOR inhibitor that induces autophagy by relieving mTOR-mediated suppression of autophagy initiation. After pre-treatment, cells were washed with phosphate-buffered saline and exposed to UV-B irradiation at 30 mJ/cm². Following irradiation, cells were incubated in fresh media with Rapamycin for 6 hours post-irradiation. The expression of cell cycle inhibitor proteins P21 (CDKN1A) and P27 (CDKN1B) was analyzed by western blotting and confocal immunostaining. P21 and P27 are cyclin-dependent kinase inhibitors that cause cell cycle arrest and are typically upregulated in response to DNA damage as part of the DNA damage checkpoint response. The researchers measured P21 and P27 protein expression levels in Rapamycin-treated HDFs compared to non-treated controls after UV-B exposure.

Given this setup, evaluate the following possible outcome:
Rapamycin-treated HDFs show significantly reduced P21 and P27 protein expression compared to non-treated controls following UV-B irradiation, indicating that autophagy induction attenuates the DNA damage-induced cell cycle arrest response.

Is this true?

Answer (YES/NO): YES